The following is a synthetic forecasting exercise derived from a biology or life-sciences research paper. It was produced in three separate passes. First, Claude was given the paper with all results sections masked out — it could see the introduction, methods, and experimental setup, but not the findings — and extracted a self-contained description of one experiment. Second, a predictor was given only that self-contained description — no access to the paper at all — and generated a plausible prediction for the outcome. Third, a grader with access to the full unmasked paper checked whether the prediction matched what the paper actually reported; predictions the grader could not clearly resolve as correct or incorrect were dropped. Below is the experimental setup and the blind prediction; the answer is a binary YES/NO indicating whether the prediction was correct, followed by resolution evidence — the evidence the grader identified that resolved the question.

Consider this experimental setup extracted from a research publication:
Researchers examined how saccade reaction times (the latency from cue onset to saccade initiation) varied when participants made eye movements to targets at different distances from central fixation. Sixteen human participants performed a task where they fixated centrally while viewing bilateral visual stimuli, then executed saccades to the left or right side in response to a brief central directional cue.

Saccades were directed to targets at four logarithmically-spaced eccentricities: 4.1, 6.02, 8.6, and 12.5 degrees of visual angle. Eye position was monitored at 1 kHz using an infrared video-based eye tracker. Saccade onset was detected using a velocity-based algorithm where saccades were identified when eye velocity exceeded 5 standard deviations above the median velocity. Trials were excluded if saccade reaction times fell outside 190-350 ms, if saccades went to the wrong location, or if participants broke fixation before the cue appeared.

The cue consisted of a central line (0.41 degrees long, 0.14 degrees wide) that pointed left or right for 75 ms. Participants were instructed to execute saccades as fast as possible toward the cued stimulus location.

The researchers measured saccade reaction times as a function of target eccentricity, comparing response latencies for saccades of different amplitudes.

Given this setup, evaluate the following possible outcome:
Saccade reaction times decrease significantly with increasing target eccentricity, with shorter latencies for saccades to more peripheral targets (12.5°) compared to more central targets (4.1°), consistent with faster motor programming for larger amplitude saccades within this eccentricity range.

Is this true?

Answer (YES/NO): YES